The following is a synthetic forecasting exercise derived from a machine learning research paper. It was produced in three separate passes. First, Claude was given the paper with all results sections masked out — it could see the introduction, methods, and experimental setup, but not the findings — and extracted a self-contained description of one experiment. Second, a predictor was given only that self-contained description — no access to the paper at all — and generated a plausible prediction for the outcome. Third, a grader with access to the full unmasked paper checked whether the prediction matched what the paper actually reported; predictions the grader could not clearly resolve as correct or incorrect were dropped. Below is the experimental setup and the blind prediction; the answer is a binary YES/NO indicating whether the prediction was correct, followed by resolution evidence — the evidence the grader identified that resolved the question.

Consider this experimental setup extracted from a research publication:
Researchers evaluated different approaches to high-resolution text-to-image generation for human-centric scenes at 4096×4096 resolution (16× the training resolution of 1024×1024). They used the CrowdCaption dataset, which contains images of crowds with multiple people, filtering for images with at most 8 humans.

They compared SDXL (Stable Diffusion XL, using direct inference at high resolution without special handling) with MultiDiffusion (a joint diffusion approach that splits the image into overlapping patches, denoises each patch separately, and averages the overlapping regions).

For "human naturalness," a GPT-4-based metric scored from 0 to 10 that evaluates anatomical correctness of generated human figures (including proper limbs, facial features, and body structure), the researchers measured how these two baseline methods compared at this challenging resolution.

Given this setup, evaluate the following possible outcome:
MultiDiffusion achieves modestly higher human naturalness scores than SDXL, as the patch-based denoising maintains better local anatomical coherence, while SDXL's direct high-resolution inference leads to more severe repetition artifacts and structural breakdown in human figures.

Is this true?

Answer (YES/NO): NO